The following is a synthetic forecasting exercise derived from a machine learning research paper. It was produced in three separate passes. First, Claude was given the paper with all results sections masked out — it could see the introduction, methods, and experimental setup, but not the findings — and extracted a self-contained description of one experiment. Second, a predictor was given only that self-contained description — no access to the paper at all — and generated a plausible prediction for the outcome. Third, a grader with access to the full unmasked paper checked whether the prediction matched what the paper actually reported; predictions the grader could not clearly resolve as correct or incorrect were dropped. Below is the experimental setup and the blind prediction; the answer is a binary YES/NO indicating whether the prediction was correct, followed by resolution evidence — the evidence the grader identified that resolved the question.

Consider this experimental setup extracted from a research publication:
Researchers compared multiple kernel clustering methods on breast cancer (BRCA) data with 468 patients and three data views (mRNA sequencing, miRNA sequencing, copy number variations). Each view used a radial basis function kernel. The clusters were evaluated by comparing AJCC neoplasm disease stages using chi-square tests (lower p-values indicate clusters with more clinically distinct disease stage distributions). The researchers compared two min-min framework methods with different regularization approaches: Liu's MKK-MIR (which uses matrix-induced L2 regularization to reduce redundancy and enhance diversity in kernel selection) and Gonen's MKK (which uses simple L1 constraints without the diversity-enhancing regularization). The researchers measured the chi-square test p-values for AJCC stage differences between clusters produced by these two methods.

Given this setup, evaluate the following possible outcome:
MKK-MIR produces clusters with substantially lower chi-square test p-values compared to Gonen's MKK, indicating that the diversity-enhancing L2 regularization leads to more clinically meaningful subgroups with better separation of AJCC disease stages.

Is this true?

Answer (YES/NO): NO